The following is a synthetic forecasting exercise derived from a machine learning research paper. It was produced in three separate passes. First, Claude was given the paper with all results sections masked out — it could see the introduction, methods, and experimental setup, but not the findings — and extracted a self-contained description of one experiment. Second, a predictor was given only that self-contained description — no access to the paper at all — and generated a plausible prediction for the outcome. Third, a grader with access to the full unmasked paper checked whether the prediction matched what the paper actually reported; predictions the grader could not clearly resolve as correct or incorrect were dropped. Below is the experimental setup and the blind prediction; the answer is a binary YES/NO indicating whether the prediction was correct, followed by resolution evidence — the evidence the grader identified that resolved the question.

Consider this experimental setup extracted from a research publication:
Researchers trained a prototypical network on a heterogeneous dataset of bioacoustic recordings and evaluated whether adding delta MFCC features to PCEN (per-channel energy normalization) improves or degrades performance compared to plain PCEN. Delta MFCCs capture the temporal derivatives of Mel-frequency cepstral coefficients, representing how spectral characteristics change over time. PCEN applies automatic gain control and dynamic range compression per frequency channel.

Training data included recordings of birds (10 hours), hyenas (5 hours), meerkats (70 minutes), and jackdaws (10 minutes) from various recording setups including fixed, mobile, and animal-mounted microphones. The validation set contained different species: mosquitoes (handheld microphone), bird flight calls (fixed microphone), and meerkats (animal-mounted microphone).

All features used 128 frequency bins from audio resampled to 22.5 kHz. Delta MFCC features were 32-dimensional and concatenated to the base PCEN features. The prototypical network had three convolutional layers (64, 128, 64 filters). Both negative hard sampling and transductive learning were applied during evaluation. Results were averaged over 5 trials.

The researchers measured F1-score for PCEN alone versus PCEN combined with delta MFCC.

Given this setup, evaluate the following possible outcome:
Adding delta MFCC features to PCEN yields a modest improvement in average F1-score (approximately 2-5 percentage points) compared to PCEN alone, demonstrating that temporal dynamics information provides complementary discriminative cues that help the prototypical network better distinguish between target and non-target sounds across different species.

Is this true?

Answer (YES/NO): NO